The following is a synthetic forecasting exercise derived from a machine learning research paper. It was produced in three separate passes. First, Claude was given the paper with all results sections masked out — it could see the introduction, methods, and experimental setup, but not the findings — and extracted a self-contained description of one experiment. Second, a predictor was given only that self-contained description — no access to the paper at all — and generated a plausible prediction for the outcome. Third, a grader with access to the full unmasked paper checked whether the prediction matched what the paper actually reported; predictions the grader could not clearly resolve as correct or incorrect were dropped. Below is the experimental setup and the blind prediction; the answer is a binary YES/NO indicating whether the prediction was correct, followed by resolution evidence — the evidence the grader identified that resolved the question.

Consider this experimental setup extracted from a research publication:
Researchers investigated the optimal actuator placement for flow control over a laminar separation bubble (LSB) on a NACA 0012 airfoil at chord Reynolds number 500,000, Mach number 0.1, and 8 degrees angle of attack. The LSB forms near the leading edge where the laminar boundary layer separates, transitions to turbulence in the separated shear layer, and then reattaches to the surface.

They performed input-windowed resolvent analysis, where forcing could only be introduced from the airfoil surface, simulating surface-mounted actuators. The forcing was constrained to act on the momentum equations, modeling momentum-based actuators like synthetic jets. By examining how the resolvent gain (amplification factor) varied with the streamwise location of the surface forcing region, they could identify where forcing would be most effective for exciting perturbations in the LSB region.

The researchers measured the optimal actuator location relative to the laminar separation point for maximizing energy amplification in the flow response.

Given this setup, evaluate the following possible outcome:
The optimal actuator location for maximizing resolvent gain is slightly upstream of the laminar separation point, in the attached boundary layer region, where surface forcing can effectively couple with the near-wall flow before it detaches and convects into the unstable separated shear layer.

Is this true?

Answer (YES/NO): YES